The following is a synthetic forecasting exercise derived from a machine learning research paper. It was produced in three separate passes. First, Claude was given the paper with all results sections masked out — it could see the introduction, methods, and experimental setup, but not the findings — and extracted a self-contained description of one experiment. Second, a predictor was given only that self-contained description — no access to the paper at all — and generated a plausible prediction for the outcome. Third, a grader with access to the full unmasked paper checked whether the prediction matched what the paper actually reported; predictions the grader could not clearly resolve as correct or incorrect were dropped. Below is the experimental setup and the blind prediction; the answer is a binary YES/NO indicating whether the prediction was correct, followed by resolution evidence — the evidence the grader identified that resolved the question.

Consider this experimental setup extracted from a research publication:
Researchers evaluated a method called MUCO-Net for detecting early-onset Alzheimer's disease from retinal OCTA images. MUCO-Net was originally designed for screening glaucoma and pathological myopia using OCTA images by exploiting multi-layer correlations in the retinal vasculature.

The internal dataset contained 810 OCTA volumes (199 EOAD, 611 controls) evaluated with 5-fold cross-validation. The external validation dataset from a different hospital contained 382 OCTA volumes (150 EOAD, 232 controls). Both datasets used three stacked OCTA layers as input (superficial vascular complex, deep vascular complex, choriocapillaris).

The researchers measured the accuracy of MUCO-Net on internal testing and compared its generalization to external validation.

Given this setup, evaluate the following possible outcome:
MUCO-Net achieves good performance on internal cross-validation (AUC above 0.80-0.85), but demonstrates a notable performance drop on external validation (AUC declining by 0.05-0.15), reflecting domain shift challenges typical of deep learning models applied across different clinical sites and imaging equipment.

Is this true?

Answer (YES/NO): NO